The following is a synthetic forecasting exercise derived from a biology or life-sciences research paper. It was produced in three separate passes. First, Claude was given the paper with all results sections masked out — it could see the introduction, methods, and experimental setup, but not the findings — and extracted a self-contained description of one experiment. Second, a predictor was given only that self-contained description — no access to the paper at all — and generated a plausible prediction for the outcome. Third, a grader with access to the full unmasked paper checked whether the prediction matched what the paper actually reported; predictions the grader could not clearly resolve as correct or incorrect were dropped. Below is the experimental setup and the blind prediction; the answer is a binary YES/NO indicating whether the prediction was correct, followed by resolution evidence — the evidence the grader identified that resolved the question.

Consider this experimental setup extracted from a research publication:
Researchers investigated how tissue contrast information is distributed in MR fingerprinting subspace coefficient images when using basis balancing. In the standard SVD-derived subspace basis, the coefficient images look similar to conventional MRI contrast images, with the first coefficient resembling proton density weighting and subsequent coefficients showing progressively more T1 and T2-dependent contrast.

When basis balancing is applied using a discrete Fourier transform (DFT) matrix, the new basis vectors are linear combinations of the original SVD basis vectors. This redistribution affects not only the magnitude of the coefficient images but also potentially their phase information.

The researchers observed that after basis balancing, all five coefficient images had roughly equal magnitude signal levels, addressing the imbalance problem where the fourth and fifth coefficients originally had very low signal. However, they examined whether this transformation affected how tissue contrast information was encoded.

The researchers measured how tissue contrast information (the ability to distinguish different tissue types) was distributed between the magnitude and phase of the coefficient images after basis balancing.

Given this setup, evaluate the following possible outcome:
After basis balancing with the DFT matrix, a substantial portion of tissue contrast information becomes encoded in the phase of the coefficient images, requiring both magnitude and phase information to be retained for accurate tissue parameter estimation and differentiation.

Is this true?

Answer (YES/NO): YES